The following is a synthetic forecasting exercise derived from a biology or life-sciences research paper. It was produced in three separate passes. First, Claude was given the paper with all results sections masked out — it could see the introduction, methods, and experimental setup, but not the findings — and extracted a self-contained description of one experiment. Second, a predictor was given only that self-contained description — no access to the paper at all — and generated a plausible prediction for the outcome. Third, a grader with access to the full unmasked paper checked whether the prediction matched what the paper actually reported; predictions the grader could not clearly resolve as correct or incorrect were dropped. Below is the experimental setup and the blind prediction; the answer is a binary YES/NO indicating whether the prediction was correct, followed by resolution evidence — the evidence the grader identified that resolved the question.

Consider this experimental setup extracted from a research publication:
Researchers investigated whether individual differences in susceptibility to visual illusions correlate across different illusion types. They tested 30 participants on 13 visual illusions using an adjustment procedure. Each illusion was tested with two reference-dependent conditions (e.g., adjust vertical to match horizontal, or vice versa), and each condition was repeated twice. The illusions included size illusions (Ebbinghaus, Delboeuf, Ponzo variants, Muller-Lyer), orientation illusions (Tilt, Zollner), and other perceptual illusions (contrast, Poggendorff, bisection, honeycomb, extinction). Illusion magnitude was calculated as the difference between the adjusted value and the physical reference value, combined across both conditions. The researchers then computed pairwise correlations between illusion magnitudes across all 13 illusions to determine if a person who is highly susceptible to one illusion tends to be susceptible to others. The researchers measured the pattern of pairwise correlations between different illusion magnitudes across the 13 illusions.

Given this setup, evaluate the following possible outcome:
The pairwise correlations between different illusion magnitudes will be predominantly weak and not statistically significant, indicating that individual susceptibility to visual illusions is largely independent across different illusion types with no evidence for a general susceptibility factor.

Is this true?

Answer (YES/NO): YES